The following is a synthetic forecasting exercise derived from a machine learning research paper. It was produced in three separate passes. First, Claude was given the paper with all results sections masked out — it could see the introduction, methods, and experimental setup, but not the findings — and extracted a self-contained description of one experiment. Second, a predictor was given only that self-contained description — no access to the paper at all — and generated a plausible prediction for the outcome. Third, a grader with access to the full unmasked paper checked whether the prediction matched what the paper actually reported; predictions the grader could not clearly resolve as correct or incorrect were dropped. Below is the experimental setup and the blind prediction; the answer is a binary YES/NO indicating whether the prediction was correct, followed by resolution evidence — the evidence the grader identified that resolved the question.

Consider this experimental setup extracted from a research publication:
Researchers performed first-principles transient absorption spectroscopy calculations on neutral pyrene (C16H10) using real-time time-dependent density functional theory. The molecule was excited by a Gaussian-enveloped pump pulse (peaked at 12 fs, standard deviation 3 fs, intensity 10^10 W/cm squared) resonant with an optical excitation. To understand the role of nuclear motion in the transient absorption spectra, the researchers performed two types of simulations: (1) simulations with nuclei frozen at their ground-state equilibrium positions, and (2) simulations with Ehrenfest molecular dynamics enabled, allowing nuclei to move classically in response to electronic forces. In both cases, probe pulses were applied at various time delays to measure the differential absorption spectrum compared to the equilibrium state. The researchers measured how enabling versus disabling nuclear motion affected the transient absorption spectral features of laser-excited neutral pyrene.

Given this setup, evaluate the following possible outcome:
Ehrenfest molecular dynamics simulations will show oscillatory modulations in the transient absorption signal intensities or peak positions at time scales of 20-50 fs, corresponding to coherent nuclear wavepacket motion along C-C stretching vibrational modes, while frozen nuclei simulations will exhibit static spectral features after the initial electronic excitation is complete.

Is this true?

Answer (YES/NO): YES